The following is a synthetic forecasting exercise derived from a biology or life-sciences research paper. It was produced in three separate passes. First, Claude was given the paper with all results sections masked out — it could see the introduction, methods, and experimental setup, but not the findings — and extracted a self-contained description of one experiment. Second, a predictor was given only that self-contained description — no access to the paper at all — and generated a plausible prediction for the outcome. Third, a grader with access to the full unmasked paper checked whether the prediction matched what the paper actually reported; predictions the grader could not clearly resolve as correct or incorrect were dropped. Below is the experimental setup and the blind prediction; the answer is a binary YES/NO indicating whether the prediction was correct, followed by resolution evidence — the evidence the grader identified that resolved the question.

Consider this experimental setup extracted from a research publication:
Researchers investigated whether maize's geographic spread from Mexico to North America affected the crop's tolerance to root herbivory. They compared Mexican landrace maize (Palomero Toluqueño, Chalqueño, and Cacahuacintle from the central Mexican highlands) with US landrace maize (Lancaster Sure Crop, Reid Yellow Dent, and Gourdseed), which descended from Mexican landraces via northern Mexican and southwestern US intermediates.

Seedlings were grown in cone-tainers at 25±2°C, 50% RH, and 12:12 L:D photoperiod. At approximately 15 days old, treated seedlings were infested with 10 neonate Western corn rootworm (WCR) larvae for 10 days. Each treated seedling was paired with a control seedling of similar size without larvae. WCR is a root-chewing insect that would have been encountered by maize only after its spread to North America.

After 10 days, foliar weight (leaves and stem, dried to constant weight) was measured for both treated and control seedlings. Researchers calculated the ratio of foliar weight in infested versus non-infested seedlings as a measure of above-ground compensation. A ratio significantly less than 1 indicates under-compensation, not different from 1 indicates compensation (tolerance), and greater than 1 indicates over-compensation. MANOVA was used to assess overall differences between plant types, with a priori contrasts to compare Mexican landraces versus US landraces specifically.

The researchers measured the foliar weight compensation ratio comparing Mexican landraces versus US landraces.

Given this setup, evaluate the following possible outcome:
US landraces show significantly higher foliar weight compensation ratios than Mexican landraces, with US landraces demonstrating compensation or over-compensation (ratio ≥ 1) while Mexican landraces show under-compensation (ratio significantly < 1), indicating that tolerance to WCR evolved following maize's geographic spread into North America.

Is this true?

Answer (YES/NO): NO